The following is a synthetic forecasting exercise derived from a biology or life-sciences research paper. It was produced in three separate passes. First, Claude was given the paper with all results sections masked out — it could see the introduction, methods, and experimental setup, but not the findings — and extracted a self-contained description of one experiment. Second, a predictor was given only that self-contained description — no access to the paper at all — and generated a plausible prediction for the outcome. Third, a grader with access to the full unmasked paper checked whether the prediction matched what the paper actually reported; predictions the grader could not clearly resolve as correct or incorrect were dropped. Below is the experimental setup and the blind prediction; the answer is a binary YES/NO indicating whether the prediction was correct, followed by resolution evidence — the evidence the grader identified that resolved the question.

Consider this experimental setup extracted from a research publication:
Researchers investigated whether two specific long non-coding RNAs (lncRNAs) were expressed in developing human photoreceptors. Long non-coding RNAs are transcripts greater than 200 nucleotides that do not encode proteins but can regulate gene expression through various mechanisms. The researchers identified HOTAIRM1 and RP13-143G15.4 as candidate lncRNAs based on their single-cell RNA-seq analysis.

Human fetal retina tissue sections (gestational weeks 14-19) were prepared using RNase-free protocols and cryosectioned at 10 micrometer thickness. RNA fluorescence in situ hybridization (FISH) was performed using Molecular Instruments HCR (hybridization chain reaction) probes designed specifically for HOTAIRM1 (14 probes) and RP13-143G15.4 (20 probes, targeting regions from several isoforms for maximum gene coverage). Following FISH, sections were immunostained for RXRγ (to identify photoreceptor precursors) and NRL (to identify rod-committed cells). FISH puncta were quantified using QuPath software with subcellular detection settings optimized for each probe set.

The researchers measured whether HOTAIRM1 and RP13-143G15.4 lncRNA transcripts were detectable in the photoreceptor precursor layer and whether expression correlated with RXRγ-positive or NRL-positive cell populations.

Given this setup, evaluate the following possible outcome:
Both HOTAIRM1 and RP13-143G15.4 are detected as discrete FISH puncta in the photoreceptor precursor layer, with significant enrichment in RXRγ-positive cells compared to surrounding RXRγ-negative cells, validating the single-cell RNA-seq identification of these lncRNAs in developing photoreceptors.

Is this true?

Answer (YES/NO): NO